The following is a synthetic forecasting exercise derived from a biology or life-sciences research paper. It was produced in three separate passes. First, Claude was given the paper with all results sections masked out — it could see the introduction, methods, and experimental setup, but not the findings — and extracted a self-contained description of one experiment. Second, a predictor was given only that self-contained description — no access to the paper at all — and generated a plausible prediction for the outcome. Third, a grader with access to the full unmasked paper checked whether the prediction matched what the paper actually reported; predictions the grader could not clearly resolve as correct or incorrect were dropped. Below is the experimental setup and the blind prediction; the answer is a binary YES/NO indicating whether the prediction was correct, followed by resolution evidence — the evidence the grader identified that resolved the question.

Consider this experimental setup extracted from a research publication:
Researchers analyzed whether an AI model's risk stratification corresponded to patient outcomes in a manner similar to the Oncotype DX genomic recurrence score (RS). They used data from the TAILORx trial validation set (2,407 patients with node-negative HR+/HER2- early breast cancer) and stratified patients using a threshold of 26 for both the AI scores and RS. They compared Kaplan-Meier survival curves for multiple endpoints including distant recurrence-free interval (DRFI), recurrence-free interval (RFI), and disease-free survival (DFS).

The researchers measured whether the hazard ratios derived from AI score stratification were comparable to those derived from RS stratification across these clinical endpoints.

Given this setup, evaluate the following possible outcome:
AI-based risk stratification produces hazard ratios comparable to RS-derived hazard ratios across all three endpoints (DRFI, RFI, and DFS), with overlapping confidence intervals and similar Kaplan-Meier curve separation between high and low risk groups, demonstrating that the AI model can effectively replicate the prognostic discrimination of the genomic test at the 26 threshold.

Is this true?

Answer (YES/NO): YES